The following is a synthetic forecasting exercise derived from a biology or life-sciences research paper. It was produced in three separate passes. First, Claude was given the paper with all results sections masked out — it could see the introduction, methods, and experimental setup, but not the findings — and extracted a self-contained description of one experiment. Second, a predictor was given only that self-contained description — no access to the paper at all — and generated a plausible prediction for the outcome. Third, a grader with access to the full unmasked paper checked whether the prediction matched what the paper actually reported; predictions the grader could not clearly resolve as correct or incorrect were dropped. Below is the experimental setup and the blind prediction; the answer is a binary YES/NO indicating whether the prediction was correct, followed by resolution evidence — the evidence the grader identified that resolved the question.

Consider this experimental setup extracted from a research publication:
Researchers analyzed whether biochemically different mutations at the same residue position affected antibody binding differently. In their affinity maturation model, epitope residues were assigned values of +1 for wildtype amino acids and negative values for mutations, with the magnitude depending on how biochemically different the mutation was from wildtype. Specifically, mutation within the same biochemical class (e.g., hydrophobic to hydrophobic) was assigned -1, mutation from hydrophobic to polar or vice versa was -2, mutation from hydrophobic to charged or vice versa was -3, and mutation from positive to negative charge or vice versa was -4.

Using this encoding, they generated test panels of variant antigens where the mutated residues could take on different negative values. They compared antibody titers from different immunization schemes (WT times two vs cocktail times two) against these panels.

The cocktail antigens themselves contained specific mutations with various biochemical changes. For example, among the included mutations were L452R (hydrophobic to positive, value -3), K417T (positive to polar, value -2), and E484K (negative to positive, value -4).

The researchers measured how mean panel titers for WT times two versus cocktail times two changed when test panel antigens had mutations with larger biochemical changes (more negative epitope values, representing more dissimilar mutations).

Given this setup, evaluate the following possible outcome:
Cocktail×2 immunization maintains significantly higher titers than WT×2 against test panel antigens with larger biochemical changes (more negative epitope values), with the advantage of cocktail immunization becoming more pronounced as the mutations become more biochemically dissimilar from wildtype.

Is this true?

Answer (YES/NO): NO